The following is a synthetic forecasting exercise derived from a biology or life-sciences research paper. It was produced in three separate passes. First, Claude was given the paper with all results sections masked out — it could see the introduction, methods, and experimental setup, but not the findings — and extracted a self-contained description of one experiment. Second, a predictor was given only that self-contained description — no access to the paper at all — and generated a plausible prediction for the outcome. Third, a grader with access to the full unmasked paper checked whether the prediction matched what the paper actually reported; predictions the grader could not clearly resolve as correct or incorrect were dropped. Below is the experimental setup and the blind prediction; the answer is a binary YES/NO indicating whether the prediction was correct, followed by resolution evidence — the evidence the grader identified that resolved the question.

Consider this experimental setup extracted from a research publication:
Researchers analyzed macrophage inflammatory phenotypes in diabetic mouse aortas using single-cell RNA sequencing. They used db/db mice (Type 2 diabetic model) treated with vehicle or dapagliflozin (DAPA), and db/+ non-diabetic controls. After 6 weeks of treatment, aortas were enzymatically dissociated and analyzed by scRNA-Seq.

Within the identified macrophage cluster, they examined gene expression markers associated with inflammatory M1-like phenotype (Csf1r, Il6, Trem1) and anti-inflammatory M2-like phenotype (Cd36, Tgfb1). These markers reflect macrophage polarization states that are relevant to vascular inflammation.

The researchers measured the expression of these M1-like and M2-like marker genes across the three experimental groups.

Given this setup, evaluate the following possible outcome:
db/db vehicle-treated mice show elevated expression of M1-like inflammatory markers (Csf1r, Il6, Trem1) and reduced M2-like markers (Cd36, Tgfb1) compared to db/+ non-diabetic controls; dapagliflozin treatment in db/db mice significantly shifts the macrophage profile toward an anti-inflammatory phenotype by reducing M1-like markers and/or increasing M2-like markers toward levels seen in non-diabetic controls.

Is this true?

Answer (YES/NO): NO